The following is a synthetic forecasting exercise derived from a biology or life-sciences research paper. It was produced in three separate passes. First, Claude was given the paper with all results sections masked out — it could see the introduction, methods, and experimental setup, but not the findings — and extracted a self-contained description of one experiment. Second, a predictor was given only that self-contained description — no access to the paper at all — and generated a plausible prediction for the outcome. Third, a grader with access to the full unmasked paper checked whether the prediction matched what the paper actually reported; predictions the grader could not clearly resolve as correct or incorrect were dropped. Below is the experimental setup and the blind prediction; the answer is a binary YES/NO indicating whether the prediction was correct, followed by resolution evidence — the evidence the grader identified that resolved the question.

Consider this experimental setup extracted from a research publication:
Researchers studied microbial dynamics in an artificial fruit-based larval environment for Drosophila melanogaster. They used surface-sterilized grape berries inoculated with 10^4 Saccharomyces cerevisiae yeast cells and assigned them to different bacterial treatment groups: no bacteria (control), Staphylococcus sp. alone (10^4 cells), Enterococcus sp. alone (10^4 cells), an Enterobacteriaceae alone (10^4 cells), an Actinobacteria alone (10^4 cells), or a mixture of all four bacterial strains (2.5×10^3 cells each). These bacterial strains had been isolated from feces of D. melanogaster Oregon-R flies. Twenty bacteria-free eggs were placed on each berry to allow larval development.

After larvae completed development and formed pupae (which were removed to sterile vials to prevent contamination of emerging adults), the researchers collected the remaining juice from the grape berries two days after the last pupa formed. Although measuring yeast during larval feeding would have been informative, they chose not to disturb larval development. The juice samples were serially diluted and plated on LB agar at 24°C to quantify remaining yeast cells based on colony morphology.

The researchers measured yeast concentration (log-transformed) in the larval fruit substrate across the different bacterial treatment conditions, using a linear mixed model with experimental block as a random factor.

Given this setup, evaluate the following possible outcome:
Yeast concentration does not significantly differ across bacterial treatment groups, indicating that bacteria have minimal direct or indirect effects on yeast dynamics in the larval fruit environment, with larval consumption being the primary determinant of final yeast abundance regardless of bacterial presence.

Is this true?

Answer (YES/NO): YES